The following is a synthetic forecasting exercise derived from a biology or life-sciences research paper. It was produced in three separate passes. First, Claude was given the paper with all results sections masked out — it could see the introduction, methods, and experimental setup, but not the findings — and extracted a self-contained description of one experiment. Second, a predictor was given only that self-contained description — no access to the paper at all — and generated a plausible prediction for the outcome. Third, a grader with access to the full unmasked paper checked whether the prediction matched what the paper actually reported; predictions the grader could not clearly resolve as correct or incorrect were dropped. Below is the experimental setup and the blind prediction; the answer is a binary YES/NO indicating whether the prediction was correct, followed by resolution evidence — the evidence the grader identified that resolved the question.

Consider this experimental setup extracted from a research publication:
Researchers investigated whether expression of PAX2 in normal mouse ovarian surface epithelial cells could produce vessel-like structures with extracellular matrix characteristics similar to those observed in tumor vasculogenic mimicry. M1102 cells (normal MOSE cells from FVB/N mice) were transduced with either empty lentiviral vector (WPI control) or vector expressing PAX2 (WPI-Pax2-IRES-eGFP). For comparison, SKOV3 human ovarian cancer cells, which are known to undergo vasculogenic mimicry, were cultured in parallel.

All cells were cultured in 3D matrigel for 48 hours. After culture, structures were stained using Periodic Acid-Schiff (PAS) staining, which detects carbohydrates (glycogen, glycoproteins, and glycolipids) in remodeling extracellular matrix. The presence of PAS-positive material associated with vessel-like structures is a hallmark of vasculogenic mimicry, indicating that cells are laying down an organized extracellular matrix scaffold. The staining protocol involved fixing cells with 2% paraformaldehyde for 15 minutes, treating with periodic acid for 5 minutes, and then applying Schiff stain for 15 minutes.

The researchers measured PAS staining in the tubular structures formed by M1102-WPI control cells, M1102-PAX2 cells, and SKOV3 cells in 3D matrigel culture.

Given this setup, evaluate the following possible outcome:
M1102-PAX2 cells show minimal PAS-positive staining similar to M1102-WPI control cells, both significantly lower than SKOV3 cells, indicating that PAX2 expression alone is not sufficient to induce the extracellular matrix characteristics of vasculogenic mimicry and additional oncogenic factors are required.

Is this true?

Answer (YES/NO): NO